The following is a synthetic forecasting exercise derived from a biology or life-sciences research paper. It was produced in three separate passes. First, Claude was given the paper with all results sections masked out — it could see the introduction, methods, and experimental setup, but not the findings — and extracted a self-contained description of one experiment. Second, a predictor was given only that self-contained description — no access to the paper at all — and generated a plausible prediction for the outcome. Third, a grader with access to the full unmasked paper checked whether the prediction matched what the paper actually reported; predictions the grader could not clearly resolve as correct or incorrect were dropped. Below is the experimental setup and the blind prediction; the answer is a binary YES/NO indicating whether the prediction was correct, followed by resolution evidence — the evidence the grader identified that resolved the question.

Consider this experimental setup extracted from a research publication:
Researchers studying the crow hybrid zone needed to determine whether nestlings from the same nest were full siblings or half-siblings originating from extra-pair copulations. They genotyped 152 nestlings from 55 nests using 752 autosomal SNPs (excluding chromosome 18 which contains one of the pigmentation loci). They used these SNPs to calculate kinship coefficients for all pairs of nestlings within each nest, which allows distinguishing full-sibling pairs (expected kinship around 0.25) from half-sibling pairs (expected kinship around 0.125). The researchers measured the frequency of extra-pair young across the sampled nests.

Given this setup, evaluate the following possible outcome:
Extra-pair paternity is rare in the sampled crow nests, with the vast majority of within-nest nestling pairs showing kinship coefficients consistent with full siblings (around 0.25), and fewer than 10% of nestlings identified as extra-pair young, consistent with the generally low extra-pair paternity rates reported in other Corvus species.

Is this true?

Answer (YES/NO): YES